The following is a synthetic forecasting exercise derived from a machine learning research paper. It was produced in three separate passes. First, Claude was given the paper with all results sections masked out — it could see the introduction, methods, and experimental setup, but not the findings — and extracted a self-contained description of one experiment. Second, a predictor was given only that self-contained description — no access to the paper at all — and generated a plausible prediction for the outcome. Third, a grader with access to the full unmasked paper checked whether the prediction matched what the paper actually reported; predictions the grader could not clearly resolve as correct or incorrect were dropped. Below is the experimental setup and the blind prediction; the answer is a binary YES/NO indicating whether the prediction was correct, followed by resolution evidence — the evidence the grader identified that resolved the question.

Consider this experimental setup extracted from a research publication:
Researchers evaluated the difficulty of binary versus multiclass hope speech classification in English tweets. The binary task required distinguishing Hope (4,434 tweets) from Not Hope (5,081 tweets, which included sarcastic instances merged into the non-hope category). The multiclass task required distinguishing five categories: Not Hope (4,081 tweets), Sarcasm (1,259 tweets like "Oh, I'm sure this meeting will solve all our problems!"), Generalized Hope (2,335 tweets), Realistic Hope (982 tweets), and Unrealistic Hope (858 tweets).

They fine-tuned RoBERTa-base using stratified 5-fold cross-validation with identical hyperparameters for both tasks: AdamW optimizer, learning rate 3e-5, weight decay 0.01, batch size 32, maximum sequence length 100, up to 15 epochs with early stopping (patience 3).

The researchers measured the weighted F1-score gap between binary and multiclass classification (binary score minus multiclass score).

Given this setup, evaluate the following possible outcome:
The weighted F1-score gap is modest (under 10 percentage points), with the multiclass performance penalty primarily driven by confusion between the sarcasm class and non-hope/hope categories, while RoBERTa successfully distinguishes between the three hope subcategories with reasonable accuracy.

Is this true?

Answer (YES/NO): NO